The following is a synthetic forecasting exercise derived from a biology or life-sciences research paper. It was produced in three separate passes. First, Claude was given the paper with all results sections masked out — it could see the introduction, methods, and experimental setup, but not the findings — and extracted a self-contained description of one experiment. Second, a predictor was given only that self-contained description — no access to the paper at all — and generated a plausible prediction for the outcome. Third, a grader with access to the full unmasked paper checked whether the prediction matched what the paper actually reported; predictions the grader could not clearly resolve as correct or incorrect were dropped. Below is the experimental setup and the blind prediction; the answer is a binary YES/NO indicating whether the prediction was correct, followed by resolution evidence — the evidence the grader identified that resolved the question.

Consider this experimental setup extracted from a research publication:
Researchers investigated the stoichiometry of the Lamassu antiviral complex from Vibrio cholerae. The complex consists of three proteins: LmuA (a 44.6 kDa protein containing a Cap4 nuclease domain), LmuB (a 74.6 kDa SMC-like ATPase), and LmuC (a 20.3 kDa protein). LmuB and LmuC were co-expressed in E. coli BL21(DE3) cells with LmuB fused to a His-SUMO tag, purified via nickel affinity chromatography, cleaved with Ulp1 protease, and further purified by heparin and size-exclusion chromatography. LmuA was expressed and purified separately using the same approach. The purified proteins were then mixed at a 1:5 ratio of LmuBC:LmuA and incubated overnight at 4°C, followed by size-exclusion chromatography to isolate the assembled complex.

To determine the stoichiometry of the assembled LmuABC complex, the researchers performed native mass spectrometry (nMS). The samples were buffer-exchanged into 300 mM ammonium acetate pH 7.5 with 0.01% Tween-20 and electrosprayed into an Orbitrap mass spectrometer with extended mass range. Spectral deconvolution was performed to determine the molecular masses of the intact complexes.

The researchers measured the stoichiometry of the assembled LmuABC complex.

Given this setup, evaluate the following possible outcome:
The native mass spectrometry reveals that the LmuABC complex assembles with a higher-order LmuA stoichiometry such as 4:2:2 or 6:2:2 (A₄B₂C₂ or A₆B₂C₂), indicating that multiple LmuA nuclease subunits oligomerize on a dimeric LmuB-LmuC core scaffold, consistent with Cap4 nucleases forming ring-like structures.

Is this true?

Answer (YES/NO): NO